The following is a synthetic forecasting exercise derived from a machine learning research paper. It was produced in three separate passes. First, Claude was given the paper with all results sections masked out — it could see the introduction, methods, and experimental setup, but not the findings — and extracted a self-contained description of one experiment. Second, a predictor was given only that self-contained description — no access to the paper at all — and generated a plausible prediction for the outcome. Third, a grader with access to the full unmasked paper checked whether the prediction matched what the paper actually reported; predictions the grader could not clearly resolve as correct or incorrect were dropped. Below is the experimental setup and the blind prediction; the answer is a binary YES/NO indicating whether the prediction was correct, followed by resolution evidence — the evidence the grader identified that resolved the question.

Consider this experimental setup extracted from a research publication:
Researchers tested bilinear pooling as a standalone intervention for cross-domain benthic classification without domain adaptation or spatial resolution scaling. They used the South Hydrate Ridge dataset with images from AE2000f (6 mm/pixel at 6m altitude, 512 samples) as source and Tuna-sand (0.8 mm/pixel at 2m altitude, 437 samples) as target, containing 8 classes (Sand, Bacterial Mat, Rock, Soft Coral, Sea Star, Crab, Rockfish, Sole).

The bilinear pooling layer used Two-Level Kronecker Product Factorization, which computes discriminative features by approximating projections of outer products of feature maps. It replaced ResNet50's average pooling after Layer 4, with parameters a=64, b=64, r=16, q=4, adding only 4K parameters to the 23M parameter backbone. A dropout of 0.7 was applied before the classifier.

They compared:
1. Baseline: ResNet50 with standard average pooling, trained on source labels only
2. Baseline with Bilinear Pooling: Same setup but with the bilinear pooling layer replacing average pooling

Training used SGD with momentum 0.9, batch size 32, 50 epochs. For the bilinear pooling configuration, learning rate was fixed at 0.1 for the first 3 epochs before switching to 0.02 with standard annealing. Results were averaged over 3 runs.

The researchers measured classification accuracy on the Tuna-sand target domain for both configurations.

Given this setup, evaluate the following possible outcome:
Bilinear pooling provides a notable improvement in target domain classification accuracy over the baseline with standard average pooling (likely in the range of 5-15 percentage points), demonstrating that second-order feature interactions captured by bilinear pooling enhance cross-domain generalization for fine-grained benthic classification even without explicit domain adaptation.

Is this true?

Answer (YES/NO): NO